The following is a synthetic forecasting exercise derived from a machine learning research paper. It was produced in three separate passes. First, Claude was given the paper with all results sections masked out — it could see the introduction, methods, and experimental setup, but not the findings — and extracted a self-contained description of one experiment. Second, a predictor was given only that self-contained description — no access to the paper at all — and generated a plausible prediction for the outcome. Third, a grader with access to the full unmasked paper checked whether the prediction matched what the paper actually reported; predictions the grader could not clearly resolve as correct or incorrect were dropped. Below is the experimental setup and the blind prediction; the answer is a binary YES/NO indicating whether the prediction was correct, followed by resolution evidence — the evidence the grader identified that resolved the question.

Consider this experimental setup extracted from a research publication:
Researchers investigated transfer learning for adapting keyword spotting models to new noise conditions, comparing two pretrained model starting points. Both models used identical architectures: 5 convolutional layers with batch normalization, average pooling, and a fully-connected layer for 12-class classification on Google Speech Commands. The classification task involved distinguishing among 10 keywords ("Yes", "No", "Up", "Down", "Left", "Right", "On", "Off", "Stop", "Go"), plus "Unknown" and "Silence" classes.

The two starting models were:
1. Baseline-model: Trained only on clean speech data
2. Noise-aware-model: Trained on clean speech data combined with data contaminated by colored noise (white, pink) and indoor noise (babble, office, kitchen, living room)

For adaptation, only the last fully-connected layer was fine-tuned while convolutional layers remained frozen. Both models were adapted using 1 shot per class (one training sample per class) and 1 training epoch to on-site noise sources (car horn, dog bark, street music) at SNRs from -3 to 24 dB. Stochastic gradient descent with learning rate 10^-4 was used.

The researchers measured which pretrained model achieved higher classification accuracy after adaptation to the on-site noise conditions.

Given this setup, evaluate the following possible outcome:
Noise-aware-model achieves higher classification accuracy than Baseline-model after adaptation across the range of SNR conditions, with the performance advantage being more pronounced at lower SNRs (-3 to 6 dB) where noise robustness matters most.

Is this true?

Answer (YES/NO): NO